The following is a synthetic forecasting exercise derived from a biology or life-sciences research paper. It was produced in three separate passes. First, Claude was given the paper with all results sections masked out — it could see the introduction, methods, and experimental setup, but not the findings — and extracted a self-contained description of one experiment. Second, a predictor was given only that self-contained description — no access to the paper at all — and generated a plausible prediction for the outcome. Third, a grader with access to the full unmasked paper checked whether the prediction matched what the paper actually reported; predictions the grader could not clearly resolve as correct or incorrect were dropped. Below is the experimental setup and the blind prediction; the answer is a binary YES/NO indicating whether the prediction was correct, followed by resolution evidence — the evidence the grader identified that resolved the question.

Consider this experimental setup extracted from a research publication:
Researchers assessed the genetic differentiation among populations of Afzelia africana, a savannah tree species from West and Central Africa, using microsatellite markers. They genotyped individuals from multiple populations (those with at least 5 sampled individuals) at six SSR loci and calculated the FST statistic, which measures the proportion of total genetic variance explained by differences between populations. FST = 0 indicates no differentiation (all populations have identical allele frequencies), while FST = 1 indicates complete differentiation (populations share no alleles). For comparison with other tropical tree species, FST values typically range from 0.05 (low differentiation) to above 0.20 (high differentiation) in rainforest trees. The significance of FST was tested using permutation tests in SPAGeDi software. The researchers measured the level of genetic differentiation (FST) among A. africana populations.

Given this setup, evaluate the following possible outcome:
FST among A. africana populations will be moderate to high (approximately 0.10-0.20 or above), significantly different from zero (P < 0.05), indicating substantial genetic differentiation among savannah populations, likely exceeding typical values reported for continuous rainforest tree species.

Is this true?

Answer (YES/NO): NO